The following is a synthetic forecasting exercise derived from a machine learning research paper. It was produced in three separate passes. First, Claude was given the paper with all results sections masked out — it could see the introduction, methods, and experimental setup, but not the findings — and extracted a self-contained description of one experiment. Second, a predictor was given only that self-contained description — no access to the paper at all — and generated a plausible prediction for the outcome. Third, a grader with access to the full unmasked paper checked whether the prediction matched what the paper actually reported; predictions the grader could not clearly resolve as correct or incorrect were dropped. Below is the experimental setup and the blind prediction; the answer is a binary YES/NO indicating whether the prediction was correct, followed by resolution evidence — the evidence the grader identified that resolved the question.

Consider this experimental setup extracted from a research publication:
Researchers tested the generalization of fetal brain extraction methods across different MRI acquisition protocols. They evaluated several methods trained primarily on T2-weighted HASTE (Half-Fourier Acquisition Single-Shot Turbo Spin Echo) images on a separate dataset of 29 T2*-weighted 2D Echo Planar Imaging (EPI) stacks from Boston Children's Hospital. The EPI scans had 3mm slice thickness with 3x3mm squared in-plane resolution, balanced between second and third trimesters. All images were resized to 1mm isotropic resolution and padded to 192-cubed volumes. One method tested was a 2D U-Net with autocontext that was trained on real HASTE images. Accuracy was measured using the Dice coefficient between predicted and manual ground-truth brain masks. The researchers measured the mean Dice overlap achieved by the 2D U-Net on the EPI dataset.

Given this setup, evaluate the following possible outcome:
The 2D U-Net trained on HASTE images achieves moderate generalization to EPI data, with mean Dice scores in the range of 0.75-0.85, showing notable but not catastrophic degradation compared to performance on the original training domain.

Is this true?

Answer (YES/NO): NO